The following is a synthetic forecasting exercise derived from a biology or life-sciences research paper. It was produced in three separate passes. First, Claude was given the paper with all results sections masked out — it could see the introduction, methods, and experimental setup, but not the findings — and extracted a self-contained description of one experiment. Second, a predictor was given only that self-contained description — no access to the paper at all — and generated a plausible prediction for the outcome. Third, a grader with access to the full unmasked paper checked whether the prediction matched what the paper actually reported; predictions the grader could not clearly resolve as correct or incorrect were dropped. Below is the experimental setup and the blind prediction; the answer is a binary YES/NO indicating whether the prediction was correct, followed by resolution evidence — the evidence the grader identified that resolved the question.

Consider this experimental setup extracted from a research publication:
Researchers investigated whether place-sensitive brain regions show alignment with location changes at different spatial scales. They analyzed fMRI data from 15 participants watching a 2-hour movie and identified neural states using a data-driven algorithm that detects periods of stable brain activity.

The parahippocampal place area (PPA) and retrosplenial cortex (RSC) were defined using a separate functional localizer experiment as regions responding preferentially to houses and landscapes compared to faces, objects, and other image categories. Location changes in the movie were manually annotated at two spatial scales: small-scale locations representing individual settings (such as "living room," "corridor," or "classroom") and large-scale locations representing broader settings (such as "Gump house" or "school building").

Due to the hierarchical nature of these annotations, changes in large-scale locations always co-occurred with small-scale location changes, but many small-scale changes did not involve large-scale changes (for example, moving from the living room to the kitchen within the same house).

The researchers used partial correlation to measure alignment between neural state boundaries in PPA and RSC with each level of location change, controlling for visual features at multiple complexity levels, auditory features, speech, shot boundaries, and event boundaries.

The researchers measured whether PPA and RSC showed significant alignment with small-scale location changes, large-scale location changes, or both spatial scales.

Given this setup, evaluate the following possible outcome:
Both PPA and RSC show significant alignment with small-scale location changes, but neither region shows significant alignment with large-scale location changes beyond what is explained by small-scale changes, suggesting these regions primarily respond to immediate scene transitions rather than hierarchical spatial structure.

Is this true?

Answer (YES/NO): NO